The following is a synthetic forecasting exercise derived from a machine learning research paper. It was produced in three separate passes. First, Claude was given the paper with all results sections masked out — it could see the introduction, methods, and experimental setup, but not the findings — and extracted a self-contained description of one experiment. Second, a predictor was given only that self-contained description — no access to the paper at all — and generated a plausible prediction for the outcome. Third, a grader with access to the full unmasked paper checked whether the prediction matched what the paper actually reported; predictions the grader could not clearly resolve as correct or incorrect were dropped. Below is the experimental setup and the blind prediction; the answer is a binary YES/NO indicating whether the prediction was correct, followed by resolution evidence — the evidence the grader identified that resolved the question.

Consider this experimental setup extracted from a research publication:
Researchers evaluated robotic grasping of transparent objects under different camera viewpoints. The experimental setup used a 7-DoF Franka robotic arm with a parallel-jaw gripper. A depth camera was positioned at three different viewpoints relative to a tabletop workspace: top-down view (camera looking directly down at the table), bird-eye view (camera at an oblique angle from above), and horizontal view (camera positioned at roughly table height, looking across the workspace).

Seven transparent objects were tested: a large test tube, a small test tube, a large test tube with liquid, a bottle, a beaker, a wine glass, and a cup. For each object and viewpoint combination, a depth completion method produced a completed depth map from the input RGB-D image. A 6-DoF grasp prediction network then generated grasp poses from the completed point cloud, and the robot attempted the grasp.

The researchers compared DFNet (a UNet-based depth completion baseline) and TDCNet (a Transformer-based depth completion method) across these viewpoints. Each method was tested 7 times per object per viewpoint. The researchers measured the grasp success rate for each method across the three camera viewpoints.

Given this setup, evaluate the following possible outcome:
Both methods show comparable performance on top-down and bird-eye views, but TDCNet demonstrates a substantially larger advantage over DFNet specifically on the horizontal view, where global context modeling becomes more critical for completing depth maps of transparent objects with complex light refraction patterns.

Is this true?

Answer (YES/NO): NO